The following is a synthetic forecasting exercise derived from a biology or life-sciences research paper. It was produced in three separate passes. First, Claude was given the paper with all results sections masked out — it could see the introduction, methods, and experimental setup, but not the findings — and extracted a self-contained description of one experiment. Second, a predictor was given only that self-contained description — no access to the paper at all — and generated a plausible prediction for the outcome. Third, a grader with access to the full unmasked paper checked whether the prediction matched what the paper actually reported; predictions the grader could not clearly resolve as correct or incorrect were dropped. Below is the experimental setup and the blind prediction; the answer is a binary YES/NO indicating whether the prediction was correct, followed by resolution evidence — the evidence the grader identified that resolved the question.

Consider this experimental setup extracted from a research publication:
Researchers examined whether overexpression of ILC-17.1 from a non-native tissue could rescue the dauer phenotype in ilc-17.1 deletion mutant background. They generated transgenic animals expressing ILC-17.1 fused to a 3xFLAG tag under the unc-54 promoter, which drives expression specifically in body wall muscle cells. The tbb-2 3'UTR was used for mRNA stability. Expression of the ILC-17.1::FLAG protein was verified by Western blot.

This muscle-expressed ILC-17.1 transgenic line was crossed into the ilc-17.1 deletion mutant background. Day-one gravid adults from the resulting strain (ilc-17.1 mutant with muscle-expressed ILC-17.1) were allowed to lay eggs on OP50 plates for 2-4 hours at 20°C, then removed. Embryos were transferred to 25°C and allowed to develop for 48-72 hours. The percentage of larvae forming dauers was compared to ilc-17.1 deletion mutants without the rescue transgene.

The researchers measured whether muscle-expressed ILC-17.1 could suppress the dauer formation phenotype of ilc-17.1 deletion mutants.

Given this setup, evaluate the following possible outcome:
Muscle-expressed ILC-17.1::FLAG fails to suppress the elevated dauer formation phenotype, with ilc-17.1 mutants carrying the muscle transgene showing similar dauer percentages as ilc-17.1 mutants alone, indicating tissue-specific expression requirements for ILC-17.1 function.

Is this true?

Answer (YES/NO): NO